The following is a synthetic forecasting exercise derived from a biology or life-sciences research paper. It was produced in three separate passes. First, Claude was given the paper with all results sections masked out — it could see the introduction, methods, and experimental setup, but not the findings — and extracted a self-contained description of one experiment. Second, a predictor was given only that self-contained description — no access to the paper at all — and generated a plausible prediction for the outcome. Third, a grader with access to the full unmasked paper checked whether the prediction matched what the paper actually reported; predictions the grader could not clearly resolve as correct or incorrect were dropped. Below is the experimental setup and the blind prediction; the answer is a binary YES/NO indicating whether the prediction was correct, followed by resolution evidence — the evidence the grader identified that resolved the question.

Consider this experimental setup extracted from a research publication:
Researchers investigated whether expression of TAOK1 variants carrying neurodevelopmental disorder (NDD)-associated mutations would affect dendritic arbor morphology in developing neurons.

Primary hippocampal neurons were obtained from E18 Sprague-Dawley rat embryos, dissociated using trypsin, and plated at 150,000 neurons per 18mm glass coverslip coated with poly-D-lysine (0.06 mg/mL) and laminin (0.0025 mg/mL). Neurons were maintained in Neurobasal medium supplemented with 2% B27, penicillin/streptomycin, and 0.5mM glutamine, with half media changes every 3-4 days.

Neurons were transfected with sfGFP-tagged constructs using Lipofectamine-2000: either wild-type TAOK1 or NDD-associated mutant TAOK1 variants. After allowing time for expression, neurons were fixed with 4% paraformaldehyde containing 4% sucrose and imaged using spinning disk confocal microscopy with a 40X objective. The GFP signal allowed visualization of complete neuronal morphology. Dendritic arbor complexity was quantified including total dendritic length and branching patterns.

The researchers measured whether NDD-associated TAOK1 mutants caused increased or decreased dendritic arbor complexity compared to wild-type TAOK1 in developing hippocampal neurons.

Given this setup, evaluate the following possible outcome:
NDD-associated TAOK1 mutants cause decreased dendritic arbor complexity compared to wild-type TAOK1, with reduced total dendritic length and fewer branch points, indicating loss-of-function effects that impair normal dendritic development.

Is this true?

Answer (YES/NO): YES